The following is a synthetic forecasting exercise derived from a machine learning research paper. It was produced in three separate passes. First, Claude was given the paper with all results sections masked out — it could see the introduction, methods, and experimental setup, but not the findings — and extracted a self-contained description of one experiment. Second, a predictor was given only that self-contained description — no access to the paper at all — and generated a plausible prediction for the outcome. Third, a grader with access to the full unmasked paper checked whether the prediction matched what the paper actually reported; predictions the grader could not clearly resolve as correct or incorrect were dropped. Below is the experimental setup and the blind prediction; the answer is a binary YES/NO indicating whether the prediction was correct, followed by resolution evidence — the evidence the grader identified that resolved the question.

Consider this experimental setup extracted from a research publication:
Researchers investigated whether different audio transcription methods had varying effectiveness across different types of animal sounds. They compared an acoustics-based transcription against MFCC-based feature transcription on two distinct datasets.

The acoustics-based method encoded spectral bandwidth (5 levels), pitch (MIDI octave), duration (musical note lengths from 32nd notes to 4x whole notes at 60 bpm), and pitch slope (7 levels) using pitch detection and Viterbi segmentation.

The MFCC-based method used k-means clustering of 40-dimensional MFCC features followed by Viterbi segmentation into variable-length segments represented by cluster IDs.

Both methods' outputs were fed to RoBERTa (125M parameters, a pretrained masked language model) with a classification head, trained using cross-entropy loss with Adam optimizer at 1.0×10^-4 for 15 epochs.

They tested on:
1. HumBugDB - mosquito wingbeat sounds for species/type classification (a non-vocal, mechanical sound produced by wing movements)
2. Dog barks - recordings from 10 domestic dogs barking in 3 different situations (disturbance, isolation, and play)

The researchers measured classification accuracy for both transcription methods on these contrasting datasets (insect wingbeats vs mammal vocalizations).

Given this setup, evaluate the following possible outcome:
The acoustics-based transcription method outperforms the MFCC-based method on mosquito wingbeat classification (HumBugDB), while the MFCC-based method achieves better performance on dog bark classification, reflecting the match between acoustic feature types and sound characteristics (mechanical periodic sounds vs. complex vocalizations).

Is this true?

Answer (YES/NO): NO